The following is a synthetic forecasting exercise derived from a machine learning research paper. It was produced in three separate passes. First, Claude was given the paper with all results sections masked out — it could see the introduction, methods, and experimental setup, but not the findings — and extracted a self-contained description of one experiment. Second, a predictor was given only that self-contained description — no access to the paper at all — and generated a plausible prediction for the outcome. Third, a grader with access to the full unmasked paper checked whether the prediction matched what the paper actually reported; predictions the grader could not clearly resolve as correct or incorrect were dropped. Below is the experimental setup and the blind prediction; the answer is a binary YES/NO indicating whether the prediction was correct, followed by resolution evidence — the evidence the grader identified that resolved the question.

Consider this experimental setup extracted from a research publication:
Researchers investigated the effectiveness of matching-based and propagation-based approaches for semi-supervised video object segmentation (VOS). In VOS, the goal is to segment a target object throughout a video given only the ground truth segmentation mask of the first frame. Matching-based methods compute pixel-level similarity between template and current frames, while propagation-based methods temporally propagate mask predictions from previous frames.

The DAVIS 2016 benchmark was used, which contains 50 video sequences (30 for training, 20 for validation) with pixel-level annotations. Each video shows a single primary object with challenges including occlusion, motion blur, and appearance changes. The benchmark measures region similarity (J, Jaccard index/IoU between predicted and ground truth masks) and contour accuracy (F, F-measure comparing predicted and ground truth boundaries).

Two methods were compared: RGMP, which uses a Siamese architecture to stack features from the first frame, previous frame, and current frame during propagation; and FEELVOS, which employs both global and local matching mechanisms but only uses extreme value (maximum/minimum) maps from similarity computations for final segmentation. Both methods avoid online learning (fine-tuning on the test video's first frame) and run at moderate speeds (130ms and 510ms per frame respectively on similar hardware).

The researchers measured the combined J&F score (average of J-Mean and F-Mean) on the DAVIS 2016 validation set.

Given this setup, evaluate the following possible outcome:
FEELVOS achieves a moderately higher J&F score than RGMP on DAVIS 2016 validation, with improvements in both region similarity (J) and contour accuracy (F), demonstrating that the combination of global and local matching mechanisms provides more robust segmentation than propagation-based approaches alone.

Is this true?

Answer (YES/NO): NO